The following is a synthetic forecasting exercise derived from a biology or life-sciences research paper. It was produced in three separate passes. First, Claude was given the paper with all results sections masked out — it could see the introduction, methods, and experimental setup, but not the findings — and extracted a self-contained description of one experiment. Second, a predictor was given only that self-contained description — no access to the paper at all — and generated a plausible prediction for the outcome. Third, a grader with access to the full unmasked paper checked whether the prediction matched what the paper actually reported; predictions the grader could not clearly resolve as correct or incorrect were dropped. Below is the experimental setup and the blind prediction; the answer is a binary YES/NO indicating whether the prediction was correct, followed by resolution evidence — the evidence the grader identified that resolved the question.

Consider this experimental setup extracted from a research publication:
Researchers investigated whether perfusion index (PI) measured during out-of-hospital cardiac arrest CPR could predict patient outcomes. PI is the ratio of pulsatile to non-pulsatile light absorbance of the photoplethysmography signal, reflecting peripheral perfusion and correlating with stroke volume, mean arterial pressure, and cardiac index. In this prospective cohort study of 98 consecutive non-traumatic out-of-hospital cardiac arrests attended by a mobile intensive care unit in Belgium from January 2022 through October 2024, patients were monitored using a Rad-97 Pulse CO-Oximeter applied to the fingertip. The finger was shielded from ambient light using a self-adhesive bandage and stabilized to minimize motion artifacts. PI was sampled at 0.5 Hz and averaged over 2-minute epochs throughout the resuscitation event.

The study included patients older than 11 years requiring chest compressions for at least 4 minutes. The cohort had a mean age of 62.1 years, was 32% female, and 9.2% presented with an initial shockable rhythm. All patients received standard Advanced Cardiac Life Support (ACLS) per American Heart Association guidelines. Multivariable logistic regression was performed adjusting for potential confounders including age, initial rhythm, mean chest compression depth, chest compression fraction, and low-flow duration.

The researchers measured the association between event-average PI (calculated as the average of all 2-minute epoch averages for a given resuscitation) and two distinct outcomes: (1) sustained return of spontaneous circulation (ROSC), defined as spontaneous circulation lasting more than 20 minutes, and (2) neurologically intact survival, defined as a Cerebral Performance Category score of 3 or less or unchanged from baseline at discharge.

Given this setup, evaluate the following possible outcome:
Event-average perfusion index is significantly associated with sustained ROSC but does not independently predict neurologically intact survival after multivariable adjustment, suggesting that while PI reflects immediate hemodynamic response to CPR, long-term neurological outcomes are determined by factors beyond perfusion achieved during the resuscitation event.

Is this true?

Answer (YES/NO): YES